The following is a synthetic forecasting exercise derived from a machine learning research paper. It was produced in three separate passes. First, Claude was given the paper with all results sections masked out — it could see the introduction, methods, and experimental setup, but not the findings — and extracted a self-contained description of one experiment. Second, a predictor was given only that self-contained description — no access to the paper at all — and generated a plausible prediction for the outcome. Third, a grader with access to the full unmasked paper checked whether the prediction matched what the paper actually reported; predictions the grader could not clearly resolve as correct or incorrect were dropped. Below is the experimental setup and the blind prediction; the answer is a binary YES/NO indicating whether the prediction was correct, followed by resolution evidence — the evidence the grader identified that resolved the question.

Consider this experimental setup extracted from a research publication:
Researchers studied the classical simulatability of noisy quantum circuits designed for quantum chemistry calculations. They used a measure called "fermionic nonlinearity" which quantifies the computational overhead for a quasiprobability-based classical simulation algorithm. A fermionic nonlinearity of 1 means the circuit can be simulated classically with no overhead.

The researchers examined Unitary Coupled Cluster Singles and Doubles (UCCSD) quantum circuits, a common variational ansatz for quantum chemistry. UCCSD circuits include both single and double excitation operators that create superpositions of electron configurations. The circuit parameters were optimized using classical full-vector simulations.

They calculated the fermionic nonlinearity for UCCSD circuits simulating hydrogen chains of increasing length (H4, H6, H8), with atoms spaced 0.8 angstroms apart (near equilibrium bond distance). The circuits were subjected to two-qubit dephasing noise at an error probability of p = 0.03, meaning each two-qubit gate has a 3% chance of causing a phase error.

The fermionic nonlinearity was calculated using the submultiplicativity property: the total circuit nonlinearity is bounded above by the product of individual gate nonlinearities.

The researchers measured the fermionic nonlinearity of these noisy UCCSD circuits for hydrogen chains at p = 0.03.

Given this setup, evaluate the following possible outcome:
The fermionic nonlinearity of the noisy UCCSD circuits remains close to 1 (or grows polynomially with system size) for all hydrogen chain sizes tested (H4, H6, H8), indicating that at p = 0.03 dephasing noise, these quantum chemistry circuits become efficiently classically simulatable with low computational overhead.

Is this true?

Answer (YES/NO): YES